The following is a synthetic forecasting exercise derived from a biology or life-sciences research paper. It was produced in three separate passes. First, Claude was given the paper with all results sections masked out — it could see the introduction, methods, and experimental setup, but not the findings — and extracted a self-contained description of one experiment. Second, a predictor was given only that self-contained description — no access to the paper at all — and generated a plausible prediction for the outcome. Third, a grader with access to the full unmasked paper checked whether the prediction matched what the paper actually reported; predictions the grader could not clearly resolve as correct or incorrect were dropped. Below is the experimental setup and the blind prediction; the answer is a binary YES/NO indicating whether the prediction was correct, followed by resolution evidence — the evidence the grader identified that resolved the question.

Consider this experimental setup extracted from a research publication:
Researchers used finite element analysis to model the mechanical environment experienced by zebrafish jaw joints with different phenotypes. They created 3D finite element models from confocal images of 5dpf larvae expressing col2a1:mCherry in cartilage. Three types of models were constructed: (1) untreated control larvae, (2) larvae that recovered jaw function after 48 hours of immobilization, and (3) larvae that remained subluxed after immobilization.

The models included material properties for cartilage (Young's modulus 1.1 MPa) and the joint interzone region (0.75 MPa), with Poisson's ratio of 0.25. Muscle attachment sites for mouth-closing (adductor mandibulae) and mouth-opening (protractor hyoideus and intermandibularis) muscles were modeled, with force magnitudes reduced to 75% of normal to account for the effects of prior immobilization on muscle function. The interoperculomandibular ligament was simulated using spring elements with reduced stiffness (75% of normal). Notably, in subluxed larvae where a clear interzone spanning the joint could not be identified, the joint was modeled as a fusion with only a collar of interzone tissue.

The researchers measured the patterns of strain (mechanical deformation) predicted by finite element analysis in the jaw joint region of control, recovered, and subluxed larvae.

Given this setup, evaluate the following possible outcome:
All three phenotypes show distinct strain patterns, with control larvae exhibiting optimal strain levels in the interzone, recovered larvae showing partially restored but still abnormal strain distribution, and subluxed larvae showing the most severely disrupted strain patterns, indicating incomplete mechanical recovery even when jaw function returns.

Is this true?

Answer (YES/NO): NO